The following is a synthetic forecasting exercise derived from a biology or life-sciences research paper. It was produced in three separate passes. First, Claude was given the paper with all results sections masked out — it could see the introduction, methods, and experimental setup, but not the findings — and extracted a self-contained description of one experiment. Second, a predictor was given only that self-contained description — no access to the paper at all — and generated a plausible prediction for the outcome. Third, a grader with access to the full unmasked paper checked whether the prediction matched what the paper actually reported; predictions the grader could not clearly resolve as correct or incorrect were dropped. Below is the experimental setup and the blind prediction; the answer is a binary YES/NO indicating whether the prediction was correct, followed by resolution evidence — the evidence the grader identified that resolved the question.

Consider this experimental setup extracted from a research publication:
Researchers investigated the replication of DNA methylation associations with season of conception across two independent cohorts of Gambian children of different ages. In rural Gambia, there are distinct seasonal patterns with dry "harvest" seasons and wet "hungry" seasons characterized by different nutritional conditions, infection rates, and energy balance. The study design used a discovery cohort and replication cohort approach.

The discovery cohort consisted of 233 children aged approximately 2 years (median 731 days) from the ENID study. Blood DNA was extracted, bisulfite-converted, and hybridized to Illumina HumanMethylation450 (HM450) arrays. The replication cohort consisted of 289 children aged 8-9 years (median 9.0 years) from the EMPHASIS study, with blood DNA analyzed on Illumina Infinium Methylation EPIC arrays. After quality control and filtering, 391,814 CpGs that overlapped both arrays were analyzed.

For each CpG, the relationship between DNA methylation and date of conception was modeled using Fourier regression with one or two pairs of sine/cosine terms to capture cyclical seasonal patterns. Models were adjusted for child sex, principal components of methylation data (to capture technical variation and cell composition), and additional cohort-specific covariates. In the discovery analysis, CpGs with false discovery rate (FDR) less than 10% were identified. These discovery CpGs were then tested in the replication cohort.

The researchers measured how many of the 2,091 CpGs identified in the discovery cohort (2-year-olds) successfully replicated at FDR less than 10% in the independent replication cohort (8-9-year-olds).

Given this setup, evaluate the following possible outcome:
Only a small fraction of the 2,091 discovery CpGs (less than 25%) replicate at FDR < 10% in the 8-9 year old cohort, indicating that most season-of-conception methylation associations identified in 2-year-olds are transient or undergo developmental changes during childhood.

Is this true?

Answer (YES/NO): YES